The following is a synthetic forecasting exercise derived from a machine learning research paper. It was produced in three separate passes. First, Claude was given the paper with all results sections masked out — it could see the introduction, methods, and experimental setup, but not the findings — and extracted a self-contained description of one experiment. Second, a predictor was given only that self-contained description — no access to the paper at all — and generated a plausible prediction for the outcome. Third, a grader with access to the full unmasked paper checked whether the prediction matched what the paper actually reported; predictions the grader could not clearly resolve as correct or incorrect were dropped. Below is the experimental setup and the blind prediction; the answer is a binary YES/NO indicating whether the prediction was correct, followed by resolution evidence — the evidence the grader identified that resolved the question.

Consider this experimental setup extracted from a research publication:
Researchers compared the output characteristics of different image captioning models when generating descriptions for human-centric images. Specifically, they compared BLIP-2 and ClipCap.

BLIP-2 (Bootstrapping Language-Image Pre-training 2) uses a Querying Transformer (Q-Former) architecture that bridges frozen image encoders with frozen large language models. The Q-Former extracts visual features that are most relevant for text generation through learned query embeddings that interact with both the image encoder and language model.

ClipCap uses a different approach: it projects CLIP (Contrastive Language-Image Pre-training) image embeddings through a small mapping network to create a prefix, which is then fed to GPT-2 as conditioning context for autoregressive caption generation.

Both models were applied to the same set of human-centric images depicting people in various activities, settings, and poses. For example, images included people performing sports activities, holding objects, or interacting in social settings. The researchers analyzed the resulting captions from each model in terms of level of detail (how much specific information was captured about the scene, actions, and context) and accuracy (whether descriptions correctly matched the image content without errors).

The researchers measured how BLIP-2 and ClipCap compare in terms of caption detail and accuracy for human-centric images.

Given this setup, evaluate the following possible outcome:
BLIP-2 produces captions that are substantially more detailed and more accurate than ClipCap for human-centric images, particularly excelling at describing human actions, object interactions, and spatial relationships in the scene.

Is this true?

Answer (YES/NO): NO